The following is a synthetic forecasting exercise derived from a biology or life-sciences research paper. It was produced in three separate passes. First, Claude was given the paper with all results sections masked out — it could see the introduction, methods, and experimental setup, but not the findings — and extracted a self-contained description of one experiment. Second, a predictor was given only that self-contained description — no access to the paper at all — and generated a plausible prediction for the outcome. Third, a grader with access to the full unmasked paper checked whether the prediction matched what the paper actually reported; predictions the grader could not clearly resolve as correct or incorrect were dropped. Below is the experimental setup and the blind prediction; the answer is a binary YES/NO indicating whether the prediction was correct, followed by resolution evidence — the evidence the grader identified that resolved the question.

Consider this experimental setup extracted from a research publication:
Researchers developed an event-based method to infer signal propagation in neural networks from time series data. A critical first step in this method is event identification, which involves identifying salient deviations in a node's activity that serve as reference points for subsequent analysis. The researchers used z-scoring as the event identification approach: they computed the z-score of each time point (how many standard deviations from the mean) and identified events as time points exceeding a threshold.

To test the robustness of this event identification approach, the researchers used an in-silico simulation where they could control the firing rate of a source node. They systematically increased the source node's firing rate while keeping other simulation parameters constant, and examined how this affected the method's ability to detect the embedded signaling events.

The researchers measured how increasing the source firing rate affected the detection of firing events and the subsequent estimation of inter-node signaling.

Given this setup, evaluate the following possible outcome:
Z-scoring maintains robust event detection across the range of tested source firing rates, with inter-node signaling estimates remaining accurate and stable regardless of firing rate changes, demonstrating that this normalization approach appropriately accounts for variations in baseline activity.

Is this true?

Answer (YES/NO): NO